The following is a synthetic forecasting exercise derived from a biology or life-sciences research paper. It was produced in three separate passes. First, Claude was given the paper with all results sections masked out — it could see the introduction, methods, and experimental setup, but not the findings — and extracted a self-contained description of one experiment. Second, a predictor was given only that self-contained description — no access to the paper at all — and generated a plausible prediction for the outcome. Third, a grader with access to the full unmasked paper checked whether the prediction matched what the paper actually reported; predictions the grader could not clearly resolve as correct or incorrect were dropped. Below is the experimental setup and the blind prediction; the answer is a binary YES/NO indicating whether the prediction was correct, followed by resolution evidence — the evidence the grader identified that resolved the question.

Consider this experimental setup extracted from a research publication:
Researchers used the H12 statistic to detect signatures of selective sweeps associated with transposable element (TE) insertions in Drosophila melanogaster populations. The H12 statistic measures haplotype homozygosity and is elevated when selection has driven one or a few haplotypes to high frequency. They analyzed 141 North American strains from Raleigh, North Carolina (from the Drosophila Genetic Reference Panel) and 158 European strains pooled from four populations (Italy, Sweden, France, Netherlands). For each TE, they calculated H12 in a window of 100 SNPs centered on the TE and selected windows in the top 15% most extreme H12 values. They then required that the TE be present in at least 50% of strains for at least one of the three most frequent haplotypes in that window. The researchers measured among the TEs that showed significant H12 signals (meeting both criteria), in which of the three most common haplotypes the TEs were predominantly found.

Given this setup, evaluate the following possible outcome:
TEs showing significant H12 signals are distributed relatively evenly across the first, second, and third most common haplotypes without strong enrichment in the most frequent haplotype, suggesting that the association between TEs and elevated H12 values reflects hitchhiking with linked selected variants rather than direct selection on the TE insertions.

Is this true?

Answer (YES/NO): NO